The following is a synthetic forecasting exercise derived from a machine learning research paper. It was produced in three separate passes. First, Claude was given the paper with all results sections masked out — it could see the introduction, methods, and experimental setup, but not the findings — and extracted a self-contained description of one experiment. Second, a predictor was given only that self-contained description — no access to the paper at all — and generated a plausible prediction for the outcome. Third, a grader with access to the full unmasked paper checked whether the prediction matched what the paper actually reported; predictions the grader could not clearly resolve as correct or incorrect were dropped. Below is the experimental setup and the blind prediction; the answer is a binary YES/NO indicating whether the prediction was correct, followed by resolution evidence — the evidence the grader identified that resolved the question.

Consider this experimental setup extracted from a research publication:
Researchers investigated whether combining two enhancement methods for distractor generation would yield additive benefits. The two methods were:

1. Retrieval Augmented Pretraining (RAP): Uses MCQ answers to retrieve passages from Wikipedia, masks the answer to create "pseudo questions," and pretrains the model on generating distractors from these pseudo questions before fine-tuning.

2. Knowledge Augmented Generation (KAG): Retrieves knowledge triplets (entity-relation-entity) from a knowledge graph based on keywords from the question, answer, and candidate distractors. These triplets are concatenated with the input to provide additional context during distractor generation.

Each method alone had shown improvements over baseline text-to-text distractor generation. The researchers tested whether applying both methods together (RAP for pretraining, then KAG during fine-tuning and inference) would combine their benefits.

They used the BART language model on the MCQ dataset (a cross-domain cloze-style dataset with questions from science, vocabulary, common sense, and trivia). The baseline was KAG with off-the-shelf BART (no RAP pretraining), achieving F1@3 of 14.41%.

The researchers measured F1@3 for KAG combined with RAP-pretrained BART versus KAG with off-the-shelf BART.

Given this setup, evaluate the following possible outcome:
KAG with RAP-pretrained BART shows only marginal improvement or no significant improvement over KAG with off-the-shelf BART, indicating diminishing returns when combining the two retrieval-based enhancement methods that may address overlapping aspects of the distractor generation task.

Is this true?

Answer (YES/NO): NO